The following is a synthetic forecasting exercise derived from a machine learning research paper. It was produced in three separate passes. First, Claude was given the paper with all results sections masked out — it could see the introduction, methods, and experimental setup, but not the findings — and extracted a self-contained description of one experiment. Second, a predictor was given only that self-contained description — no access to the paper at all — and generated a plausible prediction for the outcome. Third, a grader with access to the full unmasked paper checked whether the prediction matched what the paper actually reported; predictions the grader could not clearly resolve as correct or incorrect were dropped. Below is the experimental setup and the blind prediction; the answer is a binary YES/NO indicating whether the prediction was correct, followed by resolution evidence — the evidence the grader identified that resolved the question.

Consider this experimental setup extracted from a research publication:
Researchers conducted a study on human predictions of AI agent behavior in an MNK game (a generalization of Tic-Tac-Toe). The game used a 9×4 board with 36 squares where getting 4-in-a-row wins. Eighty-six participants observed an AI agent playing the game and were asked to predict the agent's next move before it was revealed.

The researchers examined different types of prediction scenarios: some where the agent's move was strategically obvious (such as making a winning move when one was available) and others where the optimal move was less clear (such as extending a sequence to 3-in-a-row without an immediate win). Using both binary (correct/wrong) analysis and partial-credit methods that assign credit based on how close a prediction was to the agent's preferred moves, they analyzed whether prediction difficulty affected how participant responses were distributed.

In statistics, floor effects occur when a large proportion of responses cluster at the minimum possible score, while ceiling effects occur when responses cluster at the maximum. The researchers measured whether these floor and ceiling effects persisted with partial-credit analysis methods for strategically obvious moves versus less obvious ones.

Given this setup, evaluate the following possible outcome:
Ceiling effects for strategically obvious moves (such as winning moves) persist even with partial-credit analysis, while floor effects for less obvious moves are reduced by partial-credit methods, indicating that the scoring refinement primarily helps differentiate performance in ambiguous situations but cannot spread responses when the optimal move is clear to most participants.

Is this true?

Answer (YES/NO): NO